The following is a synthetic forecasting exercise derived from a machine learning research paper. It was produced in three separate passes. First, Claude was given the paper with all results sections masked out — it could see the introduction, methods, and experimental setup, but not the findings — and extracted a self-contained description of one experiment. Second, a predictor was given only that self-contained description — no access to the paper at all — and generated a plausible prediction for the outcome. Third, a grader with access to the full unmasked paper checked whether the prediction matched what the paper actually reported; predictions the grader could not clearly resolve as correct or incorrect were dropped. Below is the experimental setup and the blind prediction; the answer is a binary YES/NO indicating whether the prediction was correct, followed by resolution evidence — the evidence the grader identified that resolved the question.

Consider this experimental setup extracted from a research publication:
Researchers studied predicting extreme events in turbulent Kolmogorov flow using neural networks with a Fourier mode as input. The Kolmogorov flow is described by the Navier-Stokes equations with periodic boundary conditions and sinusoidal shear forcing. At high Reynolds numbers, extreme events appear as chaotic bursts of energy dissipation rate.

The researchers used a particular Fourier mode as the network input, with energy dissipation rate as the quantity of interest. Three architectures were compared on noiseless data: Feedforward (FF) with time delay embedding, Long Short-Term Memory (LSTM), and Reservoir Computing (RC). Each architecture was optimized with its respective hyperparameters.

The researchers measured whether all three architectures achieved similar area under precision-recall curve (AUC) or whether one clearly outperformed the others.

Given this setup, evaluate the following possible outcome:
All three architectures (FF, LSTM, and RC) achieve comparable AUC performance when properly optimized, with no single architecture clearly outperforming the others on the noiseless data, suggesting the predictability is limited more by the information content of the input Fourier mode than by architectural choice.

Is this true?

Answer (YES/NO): YES